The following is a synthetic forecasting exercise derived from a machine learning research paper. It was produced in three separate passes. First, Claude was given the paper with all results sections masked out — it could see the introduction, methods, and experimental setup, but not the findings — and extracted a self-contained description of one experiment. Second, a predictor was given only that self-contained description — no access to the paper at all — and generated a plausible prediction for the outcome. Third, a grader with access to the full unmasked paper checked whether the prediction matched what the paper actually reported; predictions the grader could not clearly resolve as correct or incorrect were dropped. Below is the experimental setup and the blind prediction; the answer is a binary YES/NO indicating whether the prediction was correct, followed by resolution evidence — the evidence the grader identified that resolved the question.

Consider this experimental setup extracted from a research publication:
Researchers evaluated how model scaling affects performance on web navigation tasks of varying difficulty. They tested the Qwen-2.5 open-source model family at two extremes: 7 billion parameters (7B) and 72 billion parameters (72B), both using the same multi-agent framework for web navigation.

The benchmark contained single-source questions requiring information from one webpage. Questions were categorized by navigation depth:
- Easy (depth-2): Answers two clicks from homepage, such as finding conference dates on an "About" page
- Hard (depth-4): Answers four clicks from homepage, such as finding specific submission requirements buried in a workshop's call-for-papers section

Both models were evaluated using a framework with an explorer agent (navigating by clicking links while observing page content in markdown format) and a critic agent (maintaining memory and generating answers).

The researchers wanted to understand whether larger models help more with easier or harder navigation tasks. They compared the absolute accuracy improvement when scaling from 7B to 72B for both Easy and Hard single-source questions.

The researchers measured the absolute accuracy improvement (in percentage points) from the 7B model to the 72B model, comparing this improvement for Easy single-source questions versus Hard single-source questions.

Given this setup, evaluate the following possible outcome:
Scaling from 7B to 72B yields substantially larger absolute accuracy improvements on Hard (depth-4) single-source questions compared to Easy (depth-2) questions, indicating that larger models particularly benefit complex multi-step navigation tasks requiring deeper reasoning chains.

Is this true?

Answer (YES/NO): NO